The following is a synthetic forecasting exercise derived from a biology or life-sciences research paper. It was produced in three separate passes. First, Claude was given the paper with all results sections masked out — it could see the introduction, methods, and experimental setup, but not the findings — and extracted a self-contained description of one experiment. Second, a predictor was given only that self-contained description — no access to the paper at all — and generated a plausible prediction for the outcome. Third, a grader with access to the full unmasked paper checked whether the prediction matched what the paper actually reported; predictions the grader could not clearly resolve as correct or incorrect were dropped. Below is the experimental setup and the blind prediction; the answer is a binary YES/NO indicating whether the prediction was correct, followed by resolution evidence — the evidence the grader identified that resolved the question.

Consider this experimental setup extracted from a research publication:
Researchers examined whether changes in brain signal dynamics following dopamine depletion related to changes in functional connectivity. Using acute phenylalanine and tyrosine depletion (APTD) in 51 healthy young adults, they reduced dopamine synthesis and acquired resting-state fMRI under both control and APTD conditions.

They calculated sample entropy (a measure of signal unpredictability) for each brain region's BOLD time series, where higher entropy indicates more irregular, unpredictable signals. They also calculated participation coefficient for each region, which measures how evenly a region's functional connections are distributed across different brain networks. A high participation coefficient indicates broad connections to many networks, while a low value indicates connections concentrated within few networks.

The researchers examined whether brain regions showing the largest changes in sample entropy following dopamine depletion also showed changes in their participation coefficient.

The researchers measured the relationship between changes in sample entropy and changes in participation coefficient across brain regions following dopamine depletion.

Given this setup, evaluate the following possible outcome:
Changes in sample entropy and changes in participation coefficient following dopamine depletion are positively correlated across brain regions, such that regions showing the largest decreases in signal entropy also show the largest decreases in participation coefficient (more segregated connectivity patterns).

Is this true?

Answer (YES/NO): NO